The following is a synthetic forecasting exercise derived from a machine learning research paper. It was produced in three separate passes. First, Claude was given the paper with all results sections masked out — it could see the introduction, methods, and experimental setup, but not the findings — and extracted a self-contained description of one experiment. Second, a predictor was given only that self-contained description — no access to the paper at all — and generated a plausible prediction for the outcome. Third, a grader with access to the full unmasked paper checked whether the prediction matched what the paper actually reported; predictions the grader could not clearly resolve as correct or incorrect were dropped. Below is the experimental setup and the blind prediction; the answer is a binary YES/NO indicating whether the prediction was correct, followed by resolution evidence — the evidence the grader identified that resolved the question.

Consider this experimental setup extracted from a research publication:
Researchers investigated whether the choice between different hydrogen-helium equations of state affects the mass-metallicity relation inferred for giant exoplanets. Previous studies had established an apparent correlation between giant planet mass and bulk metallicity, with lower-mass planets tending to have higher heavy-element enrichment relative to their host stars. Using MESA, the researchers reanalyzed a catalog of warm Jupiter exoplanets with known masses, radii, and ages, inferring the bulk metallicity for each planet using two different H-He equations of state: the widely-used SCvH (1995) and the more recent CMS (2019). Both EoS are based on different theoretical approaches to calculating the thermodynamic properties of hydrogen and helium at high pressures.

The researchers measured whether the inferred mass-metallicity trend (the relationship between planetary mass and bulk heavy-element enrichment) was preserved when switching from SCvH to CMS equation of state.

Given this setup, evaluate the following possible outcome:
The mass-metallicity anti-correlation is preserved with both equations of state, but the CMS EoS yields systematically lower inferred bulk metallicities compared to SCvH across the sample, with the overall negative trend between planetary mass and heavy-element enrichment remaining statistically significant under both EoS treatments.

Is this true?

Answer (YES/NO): NO